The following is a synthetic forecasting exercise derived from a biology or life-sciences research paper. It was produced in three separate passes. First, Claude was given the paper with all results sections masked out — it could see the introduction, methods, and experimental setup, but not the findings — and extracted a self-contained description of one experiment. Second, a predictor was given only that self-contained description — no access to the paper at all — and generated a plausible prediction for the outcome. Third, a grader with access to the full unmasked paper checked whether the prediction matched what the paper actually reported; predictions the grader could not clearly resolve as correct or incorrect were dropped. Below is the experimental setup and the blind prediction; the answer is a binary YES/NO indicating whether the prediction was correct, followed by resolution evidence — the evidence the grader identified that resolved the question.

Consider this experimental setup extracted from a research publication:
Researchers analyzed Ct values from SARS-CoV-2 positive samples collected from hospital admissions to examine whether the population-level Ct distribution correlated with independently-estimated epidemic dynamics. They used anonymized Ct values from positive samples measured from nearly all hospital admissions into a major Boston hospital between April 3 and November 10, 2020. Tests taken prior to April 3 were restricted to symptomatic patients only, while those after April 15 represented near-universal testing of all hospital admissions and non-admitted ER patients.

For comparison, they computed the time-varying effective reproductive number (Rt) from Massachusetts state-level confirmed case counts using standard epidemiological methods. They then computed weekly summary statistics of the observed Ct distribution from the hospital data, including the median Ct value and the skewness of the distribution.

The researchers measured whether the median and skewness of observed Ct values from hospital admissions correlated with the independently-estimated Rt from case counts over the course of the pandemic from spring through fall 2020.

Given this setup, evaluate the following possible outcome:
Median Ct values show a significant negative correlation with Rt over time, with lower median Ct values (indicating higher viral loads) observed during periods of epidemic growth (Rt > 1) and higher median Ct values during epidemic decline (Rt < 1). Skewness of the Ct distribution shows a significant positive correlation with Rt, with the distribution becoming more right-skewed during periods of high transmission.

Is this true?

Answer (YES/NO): NO